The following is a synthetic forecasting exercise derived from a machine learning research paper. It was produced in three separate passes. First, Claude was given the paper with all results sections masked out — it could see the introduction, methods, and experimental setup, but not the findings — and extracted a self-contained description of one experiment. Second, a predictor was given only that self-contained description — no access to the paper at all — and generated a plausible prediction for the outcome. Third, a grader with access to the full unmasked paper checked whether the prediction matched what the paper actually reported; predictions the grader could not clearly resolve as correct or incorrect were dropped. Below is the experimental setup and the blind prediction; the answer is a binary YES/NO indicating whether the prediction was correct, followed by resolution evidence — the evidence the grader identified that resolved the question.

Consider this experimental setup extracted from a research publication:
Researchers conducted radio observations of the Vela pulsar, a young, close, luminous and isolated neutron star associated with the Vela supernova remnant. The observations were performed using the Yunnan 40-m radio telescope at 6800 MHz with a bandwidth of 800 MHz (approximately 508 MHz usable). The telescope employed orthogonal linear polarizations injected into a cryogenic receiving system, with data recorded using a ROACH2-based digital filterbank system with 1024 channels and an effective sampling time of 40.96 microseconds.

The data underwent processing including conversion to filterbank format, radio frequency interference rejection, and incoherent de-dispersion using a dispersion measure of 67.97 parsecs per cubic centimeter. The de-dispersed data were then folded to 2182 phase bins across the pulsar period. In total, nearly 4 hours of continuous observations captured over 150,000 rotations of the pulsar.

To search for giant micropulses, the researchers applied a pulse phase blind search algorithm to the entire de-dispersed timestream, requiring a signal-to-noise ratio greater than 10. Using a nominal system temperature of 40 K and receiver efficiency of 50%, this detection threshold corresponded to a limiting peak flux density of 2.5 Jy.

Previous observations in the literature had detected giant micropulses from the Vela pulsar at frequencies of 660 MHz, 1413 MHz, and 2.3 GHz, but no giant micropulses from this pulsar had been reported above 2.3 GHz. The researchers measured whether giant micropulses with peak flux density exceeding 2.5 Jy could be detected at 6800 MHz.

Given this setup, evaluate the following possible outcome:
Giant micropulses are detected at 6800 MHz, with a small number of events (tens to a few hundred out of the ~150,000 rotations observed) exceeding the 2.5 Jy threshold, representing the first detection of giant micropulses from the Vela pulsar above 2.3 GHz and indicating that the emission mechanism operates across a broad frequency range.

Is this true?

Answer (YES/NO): NO